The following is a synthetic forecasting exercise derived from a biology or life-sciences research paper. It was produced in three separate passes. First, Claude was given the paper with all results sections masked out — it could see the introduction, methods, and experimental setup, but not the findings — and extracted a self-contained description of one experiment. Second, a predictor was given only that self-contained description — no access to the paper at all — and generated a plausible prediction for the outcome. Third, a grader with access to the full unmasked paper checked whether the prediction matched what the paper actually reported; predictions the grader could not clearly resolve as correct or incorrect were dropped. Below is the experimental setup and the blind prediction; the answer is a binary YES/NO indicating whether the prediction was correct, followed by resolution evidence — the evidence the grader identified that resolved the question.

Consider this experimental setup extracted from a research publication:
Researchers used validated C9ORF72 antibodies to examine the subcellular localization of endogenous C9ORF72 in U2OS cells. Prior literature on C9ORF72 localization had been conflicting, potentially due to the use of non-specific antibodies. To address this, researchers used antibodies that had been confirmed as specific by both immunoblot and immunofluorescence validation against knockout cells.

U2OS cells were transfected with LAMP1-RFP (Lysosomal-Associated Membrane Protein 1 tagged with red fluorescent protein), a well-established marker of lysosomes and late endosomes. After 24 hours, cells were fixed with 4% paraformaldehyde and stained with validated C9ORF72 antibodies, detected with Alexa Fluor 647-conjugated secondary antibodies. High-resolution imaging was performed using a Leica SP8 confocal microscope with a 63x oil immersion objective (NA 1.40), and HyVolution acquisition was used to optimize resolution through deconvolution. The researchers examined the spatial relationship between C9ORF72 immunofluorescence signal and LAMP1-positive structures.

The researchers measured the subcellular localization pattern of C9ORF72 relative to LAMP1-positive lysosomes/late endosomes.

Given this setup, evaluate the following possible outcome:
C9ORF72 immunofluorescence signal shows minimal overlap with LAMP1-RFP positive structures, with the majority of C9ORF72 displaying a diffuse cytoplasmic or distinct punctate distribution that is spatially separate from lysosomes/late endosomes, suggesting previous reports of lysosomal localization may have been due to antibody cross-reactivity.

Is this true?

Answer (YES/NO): NO